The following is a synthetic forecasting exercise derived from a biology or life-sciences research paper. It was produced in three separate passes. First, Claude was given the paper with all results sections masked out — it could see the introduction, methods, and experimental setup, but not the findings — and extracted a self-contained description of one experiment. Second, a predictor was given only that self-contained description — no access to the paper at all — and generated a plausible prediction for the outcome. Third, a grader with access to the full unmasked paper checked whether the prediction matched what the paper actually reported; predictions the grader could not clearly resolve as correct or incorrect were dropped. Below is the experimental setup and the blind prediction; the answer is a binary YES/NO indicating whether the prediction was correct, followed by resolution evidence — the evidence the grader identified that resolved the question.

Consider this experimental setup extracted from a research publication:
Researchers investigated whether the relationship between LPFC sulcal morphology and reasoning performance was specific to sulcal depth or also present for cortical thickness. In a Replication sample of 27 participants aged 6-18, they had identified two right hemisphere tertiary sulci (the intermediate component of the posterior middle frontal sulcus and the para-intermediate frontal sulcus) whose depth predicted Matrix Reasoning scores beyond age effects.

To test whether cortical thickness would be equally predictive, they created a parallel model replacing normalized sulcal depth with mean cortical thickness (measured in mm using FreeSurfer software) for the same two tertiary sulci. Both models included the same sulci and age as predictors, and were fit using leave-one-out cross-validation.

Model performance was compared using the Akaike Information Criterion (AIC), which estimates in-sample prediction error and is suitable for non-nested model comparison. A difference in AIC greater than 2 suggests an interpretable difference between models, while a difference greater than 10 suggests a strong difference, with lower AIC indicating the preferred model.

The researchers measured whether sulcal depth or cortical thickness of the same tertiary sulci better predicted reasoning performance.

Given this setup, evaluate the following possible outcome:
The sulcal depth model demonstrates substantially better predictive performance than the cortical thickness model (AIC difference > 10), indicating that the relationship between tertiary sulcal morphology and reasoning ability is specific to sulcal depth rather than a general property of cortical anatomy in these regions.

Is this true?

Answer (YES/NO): YES